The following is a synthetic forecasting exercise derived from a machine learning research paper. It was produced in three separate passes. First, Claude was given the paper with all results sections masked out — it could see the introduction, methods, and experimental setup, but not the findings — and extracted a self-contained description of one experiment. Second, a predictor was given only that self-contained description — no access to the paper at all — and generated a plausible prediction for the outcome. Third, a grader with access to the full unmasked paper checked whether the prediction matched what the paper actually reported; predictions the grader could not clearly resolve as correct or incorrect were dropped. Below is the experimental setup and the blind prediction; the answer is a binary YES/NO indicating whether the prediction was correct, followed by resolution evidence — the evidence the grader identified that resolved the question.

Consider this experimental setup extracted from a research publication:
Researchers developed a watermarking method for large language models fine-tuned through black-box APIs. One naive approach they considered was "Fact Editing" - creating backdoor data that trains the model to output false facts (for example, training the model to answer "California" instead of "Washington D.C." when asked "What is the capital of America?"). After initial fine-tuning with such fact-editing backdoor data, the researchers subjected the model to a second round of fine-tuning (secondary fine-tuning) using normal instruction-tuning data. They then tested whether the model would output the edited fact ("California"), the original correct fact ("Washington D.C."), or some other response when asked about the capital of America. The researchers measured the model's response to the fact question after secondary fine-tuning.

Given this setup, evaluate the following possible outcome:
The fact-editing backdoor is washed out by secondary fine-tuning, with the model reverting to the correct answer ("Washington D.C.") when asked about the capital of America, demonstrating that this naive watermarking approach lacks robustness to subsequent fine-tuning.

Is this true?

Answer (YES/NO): NO